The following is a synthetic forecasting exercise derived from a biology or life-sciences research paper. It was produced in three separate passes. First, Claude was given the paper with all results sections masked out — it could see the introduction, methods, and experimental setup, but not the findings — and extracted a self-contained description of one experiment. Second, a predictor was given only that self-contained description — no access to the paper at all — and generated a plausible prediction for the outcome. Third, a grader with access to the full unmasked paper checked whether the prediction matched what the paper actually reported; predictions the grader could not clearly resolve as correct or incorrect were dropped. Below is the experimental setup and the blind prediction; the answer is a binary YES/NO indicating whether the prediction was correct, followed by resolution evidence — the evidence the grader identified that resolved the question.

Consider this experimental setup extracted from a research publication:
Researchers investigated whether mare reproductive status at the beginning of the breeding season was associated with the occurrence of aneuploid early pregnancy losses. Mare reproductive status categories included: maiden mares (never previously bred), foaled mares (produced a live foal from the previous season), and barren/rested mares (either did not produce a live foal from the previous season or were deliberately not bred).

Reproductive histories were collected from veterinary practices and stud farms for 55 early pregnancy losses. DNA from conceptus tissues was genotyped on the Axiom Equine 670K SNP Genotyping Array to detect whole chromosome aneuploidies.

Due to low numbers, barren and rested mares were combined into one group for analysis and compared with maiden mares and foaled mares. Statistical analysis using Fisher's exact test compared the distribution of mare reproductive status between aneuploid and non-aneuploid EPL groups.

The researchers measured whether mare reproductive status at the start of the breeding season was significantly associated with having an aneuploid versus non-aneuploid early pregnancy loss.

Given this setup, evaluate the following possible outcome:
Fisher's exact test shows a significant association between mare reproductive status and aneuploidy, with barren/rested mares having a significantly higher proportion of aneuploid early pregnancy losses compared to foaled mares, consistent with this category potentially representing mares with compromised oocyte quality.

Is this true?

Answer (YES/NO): NO